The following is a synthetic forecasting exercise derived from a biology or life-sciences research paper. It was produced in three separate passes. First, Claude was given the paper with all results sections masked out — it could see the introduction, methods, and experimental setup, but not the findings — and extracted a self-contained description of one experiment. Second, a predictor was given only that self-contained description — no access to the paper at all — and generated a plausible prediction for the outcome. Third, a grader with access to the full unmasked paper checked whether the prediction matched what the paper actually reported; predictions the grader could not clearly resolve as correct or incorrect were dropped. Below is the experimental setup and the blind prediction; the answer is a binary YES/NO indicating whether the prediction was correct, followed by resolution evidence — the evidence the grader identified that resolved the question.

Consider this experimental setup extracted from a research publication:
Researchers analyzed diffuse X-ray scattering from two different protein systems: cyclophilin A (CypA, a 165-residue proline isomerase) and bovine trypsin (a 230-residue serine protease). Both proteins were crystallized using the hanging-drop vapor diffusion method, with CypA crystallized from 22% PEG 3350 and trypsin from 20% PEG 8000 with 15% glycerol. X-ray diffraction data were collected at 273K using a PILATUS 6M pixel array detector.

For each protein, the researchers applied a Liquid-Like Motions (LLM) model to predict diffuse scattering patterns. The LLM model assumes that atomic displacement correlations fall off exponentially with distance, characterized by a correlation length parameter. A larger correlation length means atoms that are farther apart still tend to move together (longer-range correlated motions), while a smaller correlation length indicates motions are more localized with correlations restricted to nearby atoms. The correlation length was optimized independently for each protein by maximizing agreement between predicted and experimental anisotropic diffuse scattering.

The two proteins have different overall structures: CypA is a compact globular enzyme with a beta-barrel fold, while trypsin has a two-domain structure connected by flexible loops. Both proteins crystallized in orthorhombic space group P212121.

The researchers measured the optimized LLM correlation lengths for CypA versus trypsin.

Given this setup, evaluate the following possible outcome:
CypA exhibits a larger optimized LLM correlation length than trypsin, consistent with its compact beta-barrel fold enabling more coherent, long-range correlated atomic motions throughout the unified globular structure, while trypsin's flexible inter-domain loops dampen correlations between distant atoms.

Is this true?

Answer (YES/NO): NO